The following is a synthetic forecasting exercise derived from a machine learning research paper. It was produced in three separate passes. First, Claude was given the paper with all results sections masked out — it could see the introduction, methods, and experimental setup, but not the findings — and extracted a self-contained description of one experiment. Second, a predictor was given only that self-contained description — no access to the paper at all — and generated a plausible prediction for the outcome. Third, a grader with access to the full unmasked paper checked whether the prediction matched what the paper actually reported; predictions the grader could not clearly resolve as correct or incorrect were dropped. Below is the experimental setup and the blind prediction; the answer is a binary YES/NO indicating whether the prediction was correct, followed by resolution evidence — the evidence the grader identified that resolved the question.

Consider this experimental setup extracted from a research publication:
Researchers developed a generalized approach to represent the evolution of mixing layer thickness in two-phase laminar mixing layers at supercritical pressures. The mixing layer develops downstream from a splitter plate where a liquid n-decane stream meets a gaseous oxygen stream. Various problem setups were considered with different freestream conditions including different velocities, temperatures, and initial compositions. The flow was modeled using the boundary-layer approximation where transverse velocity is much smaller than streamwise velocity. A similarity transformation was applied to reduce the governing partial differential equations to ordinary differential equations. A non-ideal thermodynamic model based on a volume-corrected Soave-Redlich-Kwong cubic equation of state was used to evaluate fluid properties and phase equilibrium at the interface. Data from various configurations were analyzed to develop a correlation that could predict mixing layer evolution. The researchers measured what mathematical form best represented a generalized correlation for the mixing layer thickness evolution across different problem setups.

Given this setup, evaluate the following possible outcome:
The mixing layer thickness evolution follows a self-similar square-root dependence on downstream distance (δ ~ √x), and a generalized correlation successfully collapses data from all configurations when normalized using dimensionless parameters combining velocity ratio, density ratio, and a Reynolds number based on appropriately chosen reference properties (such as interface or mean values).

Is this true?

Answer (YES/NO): NO